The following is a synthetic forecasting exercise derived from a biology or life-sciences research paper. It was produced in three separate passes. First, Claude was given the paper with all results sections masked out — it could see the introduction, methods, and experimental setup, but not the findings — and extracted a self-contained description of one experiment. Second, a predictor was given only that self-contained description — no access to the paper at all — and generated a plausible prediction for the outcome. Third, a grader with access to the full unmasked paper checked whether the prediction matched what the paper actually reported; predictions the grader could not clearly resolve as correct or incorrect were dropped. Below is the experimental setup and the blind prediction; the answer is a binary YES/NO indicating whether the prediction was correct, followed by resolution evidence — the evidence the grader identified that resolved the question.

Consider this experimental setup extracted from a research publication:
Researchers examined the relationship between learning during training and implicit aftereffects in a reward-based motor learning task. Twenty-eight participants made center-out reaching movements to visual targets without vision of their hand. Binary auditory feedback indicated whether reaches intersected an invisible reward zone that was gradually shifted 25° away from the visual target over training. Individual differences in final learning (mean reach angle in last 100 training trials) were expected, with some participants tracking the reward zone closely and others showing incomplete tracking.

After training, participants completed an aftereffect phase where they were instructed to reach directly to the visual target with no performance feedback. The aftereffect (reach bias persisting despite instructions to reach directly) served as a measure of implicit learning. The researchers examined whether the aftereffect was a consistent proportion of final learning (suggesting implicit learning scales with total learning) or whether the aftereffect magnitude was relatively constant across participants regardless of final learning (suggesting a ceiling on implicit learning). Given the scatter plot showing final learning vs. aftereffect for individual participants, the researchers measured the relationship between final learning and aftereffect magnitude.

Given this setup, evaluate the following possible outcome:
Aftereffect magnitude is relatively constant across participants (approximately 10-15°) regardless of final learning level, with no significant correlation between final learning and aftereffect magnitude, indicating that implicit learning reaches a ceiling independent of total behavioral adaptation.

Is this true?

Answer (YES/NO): NO